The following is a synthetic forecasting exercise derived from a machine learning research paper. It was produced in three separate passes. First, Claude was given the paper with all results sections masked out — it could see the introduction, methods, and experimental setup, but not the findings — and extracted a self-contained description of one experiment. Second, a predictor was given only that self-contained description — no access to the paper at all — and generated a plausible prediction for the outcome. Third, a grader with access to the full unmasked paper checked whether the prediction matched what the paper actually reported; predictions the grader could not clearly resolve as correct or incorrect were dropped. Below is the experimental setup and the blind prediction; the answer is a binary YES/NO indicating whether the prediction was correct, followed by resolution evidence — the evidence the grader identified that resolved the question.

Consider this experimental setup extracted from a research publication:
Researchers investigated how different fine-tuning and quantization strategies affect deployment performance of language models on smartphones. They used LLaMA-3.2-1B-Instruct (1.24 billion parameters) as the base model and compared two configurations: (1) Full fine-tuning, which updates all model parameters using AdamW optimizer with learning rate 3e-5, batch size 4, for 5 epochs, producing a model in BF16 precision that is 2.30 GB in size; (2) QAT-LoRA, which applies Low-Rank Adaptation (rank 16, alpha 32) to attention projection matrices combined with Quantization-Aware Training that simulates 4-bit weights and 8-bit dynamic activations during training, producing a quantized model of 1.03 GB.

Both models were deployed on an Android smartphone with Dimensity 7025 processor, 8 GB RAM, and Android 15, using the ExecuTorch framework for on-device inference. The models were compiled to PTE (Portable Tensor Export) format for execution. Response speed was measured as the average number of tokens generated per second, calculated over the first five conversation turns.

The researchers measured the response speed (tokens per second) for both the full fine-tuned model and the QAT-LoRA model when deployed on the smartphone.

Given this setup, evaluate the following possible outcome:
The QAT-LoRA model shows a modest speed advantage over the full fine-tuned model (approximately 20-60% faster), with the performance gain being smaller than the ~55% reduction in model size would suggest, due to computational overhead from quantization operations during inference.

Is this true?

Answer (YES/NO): NO